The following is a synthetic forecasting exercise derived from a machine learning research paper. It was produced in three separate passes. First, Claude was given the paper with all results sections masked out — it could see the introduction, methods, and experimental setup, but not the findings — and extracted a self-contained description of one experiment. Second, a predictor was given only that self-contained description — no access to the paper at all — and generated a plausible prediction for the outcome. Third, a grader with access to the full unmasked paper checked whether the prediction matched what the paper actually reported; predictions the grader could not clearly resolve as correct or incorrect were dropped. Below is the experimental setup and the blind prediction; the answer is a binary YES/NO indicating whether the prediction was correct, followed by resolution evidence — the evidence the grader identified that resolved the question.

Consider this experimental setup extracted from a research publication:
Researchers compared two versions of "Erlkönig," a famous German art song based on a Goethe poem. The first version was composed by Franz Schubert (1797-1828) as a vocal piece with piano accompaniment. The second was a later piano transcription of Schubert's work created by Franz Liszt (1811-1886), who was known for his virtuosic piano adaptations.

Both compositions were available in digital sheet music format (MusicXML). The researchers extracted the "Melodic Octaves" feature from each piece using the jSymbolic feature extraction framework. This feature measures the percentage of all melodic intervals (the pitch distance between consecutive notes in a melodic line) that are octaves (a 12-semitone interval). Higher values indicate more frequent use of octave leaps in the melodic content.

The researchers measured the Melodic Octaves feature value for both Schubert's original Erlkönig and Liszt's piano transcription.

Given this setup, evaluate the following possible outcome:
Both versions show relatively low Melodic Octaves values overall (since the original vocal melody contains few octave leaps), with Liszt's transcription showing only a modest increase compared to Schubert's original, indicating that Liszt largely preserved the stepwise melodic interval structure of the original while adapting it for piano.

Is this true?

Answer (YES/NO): NO